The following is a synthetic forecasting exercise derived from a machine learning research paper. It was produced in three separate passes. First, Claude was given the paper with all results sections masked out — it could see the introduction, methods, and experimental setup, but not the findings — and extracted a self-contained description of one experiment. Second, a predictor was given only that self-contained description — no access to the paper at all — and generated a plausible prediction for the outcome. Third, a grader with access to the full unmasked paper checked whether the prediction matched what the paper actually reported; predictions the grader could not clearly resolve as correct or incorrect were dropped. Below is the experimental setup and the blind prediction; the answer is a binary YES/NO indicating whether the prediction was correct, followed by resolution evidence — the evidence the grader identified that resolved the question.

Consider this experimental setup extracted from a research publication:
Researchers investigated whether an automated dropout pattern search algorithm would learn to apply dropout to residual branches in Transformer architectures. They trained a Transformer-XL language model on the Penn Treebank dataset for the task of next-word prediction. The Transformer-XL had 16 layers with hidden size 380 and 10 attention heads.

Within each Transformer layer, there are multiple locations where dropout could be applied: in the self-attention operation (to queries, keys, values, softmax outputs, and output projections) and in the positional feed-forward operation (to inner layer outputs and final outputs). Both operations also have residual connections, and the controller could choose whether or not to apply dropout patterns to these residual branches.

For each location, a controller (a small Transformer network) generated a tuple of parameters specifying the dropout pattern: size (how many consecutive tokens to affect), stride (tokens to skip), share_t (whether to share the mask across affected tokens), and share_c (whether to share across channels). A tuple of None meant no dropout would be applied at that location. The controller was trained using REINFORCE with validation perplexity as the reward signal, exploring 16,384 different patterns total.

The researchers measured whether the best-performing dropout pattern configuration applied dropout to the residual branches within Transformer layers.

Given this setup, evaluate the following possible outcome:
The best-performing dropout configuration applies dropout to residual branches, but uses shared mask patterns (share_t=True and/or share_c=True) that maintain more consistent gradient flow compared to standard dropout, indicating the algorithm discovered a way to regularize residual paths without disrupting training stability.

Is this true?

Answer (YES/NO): NO